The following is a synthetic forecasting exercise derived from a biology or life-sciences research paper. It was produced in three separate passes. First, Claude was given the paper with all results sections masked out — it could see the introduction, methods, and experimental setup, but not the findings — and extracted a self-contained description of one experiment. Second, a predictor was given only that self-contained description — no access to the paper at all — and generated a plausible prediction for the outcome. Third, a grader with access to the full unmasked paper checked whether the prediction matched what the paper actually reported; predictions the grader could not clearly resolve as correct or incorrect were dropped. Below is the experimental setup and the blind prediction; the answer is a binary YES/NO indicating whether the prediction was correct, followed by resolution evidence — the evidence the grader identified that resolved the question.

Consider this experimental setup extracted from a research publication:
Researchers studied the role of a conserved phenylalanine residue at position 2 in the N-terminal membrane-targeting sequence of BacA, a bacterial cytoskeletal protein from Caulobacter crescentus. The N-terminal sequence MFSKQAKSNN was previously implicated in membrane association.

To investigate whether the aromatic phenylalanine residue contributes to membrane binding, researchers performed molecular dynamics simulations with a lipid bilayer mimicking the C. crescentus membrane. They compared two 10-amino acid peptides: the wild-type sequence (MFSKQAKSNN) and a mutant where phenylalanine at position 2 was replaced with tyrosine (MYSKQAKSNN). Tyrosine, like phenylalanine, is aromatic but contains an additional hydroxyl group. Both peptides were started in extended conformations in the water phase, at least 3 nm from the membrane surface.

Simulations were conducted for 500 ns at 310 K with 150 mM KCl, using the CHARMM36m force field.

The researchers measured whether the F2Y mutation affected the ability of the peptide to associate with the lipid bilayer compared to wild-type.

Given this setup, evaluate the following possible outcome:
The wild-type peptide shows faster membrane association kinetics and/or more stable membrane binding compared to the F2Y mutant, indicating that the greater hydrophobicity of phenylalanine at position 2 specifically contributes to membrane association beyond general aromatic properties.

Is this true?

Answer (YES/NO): YES